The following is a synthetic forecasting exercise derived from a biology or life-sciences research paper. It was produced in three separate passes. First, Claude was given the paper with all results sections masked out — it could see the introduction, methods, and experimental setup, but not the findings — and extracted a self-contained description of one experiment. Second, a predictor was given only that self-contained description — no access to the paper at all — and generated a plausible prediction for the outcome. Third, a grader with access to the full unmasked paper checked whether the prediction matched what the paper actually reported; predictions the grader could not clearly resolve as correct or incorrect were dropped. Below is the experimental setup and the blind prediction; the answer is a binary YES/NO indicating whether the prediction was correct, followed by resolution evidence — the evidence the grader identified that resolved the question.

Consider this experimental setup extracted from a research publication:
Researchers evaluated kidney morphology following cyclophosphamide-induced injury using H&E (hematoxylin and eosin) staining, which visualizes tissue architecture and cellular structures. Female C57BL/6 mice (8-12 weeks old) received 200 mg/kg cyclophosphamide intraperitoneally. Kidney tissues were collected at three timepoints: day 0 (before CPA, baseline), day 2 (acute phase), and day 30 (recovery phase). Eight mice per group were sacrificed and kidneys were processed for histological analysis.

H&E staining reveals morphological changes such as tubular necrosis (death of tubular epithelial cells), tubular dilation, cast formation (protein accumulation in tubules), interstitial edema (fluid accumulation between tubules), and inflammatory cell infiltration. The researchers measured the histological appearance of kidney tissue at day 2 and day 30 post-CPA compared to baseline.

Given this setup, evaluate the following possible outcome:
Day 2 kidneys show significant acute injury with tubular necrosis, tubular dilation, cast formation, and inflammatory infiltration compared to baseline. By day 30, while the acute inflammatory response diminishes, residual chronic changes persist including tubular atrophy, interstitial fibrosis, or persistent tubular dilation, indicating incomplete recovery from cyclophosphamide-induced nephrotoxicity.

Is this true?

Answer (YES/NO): NO